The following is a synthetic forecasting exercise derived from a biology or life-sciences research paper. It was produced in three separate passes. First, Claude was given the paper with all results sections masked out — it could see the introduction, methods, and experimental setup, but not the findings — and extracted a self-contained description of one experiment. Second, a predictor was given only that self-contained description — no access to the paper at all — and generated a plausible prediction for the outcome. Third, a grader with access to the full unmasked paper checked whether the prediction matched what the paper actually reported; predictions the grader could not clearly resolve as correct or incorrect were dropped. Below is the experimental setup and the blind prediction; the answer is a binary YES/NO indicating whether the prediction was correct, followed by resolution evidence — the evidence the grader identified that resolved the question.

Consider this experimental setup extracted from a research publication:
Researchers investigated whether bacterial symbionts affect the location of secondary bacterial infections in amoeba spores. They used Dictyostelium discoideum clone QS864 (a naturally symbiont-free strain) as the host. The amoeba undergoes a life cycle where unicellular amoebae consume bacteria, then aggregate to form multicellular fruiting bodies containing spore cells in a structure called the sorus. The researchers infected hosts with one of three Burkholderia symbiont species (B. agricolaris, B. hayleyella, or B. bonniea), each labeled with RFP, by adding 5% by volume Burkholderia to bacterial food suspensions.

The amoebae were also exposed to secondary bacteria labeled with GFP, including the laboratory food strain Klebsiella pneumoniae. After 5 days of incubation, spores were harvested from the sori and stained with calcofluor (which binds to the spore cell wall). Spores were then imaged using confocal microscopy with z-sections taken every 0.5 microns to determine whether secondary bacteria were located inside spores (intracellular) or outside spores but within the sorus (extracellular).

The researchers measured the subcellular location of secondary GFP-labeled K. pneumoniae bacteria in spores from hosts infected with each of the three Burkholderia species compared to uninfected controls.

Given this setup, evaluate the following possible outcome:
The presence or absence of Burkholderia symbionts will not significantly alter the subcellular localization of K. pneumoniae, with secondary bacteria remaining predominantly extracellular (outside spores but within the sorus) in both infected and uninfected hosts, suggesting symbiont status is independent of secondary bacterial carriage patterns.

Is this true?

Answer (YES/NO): NO